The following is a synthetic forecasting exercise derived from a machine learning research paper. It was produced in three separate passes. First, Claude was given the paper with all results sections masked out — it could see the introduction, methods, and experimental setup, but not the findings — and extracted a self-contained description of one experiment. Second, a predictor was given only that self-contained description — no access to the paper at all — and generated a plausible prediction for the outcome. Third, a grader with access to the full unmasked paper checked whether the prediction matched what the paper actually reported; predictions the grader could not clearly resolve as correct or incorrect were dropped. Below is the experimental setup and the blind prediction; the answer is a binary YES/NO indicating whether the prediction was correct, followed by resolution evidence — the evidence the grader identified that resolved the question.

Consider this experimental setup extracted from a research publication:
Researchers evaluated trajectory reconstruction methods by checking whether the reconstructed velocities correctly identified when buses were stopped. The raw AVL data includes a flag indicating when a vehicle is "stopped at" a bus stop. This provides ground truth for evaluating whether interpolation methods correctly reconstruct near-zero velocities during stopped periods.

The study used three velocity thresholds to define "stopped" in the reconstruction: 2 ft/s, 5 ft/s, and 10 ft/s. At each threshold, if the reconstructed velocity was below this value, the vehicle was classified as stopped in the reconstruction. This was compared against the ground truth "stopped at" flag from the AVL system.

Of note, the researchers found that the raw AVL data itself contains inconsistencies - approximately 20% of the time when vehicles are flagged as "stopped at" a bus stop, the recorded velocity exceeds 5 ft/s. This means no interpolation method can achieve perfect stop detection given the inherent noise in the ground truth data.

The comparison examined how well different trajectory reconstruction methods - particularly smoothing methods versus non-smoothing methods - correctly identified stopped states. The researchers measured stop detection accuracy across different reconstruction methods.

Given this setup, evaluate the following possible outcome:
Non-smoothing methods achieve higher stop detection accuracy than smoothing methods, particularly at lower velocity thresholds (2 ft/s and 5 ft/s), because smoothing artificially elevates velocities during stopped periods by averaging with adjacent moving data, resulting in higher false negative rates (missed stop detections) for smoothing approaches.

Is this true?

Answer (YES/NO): NO